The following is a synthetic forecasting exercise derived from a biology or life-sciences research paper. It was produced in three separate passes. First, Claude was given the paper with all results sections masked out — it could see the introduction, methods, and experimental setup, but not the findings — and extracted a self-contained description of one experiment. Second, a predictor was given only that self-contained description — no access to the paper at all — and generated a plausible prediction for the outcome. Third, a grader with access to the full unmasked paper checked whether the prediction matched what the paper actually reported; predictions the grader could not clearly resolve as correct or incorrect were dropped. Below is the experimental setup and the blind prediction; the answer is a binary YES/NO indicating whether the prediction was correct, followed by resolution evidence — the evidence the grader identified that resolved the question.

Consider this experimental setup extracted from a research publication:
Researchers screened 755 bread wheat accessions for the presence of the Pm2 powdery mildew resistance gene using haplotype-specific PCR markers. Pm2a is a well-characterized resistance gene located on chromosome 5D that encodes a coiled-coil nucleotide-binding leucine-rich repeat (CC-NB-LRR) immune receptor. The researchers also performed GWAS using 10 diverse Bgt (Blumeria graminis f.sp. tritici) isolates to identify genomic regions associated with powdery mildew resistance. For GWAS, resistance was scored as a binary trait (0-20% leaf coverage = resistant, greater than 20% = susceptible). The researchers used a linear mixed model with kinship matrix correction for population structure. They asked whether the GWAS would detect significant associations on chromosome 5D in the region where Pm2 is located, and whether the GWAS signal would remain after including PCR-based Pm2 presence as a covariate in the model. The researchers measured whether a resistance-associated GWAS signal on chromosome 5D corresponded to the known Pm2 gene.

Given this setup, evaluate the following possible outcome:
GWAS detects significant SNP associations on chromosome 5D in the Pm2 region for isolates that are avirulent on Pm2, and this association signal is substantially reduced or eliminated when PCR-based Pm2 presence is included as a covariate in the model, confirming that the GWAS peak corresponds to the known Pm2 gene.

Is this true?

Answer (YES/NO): YES